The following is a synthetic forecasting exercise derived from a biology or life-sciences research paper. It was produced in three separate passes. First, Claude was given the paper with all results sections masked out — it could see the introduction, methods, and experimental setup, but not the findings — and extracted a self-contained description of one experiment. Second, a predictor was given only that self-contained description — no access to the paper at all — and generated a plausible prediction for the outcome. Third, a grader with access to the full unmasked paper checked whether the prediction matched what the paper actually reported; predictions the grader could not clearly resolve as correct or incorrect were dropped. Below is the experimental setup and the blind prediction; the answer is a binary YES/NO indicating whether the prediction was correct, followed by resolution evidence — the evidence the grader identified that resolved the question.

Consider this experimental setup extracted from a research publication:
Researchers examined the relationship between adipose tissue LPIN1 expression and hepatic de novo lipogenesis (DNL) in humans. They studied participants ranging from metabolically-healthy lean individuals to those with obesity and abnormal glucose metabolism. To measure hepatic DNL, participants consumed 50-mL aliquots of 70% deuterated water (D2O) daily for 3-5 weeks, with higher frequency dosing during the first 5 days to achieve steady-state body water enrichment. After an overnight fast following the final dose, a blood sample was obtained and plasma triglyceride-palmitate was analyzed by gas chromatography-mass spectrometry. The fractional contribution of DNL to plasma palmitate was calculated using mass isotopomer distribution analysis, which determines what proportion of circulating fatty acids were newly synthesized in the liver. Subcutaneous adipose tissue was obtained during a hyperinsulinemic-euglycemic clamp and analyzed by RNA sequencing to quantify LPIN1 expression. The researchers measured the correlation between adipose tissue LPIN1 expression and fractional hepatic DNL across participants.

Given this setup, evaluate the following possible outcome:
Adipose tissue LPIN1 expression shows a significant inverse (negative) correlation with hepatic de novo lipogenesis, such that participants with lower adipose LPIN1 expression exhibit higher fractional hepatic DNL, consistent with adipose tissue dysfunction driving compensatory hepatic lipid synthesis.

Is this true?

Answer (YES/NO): YES